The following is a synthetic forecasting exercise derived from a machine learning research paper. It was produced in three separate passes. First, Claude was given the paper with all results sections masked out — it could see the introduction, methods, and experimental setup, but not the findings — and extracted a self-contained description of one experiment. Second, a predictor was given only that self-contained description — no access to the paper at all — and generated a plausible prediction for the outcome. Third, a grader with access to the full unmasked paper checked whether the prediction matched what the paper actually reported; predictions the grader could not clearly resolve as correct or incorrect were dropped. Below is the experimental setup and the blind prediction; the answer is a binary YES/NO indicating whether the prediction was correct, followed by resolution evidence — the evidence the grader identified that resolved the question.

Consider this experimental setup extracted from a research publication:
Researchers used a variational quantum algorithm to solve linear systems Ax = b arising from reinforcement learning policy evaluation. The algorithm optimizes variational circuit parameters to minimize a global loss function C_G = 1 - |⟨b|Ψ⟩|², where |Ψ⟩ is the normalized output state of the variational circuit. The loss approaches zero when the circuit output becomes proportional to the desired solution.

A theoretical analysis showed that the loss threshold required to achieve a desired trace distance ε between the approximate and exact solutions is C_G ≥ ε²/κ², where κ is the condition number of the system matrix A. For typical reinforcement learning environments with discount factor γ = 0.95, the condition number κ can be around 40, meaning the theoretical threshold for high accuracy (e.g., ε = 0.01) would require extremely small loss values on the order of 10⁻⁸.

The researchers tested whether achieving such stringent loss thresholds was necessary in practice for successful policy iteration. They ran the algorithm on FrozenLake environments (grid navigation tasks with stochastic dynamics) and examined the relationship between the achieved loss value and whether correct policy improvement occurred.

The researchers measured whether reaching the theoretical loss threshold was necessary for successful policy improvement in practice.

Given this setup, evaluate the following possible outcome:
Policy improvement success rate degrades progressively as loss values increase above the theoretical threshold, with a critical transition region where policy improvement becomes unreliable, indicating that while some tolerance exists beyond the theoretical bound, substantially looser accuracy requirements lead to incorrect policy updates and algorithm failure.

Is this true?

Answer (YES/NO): NO